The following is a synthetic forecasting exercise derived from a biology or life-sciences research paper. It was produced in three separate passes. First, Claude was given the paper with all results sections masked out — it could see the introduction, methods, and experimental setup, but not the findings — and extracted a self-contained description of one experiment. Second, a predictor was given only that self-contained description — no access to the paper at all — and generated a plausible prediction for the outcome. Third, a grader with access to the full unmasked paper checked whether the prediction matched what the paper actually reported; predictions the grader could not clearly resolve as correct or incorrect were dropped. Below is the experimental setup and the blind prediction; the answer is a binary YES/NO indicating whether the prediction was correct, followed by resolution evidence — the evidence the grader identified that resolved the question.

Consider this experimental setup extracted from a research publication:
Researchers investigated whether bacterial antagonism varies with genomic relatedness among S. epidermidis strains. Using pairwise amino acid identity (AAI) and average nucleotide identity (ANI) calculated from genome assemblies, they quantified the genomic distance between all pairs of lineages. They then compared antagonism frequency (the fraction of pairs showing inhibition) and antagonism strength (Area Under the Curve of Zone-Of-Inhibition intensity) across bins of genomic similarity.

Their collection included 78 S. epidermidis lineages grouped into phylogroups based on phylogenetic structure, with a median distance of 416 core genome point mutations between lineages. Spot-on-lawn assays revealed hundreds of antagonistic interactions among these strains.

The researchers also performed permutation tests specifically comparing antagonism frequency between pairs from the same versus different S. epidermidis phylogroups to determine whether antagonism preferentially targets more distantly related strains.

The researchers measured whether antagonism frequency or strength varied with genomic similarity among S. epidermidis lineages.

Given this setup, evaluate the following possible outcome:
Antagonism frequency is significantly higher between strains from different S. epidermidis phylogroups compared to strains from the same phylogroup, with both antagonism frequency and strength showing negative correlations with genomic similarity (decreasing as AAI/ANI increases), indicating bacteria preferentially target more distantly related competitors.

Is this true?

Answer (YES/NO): NO